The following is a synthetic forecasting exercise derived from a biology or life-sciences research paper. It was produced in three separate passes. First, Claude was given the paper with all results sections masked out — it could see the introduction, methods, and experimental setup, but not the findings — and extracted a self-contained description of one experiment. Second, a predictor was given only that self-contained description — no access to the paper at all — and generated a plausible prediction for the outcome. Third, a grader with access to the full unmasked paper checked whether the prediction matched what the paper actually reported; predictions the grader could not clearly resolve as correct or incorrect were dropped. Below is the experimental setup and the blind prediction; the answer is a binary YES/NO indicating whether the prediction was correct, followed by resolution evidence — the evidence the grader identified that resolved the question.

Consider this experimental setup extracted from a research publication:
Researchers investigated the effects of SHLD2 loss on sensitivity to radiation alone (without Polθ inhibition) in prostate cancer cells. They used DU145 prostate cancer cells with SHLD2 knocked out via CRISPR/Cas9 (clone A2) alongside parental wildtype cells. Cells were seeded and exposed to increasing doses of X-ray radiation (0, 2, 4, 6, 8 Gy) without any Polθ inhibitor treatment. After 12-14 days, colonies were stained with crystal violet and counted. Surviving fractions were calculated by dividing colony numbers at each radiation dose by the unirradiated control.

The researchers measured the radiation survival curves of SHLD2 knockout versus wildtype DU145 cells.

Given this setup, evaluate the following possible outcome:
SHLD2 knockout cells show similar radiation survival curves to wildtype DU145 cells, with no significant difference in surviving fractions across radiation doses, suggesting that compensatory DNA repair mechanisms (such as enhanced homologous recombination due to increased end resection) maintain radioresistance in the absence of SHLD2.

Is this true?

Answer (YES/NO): NO